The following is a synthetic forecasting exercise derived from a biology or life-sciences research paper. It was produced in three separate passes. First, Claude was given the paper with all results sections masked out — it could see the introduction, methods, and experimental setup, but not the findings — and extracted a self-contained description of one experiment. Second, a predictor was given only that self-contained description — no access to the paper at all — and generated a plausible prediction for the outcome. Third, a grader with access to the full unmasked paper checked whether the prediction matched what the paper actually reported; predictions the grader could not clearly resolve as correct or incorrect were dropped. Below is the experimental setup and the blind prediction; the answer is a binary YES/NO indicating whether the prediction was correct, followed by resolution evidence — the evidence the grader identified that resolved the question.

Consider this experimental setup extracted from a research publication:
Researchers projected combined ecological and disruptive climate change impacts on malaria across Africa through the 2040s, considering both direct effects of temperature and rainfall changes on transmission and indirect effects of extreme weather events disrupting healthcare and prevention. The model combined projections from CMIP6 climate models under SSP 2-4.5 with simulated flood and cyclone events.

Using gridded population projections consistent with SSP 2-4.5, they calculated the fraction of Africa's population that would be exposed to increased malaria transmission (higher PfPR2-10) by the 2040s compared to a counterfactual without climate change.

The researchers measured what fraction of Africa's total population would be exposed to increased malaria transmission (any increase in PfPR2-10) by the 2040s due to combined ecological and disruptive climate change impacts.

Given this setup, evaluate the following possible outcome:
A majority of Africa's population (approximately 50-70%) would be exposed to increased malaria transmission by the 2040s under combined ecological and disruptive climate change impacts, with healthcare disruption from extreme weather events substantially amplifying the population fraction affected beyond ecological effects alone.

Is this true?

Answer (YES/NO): YES